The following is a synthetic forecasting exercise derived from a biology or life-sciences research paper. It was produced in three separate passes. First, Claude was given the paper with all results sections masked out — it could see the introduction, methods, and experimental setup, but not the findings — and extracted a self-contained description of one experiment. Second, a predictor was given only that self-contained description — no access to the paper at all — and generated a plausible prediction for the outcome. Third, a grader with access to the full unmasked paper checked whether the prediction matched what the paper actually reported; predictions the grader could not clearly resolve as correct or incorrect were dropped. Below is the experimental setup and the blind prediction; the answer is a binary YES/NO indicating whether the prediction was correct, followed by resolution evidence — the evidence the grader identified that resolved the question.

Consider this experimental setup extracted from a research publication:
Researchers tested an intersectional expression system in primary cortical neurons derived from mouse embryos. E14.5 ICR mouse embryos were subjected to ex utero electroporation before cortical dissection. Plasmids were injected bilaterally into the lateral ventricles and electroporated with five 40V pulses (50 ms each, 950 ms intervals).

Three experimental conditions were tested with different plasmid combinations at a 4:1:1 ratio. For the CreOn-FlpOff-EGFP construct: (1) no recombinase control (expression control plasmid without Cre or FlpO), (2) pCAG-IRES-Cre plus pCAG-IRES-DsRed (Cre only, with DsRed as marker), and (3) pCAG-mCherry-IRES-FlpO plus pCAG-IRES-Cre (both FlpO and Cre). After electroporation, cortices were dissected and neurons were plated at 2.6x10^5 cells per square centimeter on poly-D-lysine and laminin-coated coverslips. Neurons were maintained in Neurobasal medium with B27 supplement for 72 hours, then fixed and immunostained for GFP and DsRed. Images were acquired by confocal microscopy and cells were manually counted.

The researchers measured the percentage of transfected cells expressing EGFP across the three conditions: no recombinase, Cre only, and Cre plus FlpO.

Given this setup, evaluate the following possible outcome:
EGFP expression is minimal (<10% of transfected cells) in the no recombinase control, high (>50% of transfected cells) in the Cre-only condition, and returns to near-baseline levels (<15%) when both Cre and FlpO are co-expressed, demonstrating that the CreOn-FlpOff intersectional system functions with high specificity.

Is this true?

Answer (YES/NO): YES